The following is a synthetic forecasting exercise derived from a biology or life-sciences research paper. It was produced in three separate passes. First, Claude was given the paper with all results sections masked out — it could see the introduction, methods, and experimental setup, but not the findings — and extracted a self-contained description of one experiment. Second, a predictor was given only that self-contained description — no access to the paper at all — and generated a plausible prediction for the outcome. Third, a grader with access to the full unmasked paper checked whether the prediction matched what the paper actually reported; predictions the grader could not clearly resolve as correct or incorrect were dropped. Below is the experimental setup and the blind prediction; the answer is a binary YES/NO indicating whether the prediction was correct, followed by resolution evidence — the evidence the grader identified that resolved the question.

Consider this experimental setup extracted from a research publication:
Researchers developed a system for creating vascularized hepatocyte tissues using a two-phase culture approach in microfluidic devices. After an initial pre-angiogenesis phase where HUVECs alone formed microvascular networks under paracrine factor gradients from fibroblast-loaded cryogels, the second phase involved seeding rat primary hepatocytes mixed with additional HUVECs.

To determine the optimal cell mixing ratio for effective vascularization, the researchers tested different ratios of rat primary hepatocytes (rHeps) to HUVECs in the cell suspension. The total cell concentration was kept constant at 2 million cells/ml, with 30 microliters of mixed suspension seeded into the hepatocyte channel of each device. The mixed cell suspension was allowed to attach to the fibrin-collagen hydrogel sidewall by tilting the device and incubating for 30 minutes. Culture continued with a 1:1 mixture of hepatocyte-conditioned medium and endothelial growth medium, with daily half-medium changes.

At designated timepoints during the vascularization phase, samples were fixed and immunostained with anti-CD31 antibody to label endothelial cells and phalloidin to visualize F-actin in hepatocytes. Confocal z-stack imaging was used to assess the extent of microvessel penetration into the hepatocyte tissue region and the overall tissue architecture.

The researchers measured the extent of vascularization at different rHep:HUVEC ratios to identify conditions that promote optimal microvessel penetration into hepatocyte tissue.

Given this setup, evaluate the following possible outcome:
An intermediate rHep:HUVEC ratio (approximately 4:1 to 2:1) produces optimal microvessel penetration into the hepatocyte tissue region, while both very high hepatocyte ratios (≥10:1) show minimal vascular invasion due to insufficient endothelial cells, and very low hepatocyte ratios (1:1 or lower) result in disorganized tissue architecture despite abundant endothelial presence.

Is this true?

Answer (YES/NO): NO